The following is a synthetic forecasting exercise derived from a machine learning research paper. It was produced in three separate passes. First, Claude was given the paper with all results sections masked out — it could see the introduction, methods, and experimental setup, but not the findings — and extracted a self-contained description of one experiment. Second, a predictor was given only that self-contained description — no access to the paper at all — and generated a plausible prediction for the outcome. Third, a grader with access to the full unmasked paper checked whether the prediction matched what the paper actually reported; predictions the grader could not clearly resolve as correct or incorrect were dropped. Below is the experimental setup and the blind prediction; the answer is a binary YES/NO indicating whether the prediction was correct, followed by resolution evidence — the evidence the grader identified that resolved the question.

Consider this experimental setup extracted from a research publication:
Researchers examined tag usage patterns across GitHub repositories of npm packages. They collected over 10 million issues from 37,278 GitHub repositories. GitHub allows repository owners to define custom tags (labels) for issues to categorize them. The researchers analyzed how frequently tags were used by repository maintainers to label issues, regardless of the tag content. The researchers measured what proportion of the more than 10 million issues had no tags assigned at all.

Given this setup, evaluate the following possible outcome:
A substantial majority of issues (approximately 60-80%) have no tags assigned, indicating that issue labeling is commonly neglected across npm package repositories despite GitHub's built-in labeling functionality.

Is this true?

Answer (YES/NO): NO